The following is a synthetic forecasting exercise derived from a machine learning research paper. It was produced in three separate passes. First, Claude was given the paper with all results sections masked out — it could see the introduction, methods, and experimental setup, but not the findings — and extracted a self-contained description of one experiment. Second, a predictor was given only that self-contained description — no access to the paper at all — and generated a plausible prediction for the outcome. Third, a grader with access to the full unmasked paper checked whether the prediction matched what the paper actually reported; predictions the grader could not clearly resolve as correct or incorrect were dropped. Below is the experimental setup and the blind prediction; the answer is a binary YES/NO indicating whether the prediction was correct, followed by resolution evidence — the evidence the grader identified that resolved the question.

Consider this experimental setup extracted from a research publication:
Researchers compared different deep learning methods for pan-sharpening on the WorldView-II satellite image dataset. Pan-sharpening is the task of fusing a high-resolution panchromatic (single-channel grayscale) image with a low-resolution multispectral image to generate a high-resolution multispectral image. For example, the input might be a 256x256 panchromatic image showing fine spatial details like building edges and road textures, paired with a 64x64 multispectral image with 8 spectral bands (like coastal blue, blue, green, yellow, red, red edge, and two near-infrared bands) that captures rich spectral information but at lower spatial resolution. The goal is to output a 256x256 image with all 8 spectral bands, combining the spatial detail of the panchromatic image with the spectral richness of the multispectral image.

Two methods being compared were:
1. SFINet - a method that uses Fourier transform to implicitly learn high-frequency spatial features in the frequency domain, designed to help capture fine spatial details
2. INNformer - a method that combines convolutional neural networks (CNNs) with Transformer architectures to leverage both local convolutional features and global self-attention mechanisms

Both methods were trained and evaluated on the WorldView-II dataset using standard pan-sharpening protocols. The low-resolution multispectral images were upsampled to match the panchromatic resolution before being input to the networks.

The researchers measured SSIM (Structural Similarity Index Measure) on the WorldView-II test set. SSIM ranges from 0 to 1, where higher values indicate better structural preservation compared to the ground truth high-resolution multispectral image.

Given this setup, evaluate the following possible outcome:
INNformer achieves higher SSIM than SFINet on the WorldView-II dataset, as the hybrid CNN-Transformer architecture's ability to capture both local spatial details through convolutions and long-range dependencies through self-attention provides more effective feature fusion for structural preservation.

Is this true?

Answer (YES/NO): NO